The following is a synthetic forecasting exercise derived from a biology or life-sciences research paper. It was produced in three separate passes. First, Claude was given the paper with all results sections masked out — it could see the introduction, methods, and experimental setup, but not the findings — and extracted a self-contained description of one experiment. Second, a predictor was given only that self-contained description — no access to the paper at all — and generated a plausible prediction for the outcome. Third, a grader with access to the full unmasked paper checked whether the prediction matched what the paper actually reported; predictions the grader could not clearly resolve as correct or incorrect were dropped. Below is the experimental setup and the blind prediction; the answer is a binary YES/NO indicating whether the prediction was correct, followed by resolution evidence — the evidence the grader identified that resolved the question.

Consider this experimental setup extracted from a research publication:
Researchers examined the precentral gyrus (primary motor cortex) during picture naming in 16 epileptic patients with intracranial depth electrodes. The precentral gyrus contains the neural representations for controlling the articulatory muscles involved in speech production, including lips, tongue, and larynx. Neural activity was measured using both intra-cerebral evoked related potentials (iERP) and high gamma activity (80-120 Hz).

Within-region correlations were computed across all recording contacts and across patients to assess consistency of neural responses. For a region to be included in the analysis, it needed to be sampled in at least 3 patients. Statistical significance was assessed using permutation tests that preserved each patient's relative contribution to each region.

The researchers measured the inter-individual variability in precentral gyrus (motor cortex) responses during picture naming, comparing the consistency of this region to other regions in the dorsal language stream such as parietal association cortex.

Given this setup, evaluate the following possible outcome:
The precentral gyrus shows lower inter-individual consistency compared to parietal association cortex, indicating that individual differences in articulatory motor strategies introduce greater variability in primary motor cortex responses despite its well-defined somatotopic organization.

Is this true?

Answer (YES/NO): NO